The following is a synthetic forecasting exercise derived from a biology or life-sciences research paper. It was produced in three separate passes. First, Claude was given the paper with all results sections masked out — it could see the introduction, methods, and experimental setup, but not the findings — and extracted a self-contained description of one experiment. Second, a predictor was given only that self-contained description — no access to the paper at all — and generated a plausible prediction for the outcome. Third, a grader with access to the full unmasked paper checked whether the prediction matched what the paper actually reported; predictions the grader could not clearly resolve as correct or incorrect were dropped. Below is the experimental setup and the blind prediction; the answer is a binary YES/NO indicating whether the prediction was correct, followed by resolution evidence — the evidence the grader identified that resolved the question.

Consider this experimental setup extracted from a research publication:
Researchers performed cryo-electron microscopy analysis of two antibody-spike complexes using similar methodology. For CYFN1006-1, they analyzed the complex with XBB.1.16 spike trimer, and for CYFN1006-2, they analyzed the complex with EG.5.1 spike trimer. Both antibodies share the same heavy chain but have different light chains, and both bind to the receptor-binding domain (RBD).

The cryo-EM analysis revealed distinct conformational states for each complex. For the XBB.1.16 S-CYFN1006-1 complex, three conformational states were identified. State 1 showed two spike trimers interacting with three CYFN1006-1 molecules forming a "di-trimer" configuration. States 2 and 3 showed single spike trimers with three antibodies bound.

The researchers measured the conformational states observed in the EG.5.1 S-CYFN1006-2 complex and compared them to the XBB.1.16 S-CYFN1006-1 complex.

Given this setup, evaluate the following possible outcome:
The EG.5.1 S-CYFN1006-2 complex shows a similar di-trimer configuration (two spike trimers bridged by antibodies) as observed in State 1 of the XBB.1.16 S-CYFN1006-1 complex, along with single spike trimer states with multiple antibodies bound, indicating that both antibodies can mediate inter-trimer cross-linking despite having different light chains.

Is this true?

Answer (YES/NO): NO